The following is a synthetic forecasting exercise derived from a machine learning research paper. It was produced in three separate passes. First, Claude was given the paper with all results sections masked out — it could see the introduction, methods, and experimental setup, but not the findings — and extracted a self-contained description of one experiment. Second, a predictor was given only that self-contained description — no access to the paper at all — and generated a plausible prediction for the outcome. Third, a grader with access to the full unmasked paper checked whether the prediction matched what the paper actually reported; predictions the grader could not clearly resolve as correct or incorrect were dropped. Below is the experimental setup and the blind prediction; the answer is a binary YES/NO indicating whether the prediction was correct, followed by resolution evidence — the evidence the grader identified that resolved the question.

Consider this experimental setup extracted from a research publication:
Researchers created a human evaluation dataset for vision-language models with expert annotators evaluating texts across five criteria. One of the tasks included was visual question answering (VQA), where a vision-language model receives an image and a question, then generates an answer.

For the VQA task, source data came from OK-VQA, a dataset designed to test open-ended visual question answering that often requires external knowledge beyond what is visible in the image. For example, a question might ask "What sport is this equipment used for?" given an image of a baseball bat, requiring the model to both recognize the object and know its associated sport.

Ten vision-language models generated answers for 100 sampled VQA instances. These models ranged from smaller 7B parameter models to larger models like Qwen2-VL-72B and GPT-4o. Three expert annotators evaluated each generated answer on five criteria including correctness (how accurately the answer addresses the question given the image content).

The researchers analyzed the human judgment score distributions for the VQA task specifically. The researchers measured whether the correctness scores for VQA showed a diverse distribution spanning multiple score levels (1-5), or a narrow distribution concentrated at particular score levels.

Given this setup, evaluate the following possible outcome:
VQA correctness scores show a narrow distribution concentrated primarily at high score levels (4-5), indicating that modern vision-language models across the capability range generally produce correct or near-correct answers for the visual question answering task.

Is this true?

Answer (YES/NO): NO